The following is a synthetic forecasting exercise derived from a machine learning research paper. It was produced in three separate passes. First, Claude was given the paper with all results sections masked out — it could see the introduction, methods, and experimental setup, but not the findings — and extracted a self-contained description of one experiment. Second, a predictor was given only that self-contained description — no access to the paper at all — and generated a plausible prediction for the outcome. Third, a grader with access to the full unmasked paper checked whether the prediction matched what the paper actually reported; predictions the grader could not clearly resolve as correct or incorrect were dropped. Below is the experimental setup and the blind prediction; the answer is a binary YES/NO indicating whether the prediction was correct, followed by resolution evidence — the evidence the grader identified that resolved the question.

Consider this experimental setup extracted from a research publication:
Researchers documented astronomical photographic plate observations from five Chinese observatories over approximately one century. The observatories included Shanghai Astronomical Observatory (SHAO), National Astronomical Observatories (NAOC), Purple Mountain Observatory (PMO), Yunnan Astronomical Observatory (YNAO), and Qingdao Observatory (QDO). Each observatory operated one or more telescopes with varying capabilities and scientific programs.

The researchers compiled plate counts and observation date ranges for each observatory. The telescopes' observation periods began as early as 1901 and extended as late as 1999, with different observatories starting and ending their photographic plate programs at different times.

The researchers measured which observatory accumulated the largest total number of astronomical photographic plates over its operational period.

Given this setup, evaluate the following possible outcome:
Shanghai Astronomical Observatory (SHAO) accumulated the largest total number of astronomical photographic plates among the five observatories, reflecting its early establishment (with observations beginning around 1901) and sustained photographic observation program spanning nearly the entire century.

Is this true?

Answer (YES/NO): NO